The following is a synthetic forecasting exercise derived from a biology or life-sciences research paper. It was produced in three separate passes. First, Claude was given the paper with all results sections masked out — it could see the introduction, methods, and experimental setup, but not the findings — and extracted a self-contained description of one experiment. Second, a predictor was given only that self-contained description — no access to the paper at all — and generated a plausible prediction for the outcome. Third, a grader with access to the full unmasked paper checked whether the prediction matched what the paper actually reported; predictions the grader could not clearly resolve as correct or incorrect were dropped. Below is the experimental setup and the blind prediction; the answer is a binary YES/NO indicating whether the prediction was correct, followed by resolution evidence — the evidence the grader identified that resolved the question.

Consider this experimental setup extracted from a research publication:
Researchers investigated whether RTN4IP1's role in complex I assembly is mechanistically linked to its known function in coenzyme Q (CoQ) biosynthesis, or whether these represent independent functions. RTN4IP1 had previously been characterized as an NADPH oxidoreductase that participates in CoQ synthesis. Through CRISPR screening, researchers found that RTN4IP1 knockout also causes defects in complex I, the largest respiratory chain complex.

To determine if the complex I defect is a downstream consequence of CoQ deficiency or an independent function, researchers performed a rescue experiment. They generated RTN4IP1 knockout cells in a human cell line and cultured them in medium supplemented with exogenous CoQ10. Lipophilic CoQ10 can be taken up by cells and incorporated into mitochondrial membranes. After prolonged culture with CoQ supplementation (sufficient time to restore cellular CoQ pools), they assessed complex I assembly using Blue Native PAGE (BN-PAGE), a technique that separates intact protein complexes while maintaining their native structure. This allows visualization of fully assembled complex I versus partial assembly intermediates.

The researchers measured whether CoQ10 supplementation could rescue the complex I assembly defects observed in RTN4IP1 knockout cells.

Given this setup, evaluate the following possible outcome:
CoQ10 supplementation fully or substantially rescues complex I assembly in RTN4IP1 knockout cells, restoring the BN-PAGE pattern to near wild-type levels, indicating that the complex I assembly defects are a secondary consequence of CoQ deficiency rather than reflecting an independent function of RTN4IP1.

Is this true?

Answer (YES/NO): NO